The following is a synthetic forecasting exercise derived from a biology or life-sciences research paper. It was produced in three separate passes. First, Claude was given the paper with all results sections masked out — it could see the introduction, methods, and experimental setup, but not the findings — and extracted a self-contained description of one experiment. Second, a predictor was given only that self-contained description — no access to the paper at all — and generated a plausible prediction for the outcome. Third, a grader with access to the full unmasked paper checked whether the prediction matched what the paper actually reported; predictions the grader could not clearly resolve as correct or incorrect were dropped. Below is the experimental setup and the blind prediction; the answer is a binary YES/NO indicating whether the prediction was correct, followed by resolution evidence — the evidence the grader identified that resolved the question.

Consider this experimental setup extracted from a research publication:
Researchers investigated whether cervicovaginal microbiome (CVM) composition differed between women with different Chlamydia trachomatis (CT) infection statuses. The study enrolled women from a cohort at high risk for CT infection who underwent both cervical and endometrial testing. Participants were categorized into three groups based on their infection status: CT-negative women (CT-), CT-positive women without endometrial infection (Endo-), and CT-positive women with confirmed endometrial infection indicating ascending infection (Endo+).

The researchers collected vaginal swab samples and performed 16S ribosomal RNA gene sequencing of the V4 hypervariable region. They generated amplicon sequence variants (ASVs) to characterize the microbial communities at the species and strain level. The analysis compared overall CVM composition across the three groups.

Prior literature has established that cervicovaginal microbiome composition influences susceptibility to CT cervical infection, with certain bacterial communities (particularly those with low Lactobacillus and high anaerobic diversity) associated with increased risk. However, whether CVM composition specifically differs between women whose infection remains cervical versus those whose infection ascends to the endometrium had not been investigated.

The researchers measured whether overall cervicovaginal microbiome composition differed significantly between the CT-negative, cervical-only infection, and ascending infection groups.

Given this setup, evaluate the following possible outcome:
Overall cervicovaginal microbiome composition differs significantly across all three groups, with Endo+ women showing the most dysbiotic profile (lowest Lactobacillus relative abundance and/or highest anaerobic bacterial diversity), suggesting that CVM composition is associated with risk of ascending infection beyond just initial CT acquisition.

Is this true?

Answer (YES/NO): NO